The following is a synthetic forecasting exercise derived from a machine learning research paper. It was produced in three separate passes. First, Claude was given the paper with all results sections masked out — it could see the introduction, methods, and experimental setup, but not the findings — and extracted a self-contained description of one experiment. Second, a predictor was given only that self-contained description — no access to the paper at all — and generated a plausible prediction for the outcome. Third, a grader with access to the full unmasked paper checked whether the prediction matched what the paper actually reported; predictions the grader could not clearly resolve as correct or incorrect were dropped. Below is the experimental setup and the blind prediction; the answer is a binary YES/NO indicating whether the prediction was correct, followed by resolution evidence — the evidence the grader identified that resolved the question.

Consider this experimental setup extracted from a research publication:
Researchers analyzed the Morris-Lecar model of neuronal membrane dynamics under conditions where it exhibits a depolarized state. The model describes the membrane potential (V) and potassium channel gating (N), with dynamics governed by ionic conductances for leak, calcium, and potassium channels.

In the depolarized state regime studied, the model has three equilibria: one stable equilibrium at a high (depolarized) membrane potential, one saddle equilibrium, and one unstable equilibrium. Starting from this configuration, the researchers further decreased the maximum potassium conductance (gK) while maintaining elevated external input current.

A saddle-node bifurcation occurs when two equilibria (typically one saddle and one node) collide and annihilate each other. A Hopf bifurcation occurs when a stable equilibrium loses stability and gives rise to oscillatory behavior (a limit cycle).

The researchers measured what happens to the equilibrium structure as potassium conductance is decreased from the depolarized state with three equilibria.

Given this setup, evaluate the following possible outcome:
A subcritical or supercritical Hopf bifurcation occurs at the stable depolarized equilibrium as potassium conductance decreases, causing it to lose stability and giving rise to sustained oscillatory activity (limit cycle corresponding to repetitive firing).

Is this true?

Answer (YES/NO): NO